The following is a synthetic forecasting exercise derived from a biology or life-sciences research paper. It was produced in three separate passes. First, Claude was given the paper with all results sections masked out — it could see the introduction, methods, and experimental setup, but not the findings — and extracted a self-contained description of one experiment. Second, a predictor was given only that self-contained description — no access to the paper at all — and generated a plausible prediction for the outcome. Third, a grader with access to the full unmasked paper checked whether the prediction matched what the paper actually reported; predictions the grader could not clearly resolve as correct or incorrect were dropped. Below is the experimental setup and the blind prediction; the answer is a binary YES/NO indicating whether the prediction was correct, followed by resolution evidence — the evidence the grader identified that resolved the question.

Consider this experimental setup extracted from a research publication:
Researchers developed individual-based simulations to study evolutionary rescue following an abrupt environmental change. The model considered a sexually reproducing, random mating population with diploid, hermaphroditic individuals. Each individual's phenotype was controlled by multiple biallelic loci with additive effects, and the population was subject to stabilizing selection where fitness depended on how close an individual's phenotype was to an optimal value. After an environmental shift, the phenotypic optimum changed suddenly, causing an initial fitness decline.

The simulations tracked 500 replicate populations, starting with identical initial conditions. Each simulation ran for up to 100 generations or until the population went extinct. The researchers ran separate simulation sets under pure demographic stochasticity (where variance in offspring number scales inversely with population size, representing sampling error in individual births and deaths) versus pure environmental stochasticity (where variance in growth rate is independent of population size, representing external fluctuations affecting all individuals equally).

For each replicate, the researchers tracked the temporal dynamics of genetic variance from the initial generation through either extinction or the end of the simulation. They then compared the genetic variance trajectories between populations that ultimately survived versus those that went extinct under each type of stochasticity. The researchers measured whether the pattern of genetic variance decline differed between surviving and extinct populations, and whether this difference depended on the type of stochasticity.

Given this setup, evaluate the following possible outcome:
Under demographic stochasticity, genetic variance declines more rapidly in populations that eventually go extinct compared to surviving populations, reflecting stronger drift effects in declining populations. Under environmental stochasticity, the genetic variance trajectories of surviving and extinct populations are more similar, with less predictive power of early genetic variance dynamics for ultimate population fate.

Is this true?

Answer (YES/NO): YES